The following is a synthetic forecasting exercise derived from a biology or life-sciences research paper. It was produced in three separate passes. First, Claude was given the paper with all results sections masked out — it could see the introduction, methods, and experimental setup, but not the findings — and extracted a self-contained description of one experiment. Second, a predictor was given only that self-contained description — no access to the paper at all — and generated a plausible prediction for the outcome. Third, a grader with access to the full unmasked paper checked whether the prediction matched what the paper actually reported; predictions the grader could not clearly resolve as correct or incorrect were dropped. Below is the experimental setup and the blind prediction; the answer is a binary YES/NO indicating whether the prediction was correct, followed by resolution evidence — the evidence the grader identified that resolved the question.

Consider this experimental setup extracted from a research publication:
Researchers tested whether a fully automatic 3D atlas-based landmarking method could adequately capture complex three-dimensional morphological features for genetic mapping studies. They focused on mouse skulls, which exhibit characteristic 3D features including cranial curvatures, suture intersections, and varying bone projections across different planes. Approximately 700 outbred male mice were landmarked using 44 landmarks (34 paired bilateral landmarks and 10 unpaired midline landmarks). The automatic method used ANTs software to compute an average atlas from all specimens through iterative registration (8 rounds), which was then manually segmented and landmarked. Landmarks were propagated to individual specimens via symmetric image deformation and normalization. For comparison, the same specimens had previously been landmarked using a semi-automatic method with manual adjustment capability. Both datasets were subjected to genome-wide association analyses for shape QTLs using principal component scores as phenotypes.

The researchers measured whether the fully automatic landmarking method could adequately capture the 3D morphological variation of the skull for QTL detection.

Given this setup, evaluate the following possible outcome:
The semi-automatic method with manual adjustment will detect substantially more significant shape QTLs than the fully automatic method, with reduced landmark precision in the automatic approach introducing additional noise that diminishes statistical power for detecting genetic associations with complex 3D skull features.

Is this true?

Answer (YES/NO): YES